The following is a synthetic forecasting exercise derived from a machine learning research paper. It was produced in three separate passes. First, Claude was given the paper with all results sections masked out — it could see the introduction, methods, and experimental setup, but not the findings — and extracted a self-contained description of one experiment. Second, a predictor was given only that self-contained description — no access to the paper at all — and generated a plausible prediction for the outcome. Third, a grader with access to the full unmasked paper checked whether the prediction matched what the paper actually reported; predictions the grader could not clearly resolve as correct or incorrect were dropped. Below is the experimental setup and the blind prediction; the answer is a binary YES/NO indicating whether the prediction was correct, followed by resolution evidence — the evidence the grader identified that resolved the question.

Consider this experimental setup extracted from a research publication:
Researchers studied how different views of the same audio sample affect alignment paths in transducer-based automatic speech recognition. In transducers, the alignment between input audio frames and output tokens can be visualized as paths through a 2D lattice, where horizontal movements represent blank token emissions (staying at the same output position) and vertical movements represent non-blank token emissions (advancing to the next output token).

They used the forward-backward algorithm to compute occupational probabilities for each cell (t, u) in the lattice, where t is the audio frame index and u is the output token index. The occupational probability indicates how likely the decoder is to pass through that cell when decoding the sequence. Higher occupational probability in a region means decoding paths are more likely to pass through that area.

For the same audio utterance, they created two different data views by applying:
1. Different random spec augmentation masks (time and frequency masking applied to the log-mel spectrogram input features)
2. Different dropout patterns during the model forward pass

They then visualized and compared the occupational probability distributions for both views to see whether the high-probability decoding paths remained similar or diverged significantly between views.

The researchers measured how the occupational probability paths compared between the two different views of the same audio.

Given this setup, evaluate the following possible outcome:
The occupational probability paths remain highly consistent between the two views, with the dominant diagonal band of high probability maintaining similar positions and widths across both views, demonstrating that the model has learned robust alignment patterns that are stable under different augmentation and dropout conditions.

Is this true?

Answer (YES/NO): YES